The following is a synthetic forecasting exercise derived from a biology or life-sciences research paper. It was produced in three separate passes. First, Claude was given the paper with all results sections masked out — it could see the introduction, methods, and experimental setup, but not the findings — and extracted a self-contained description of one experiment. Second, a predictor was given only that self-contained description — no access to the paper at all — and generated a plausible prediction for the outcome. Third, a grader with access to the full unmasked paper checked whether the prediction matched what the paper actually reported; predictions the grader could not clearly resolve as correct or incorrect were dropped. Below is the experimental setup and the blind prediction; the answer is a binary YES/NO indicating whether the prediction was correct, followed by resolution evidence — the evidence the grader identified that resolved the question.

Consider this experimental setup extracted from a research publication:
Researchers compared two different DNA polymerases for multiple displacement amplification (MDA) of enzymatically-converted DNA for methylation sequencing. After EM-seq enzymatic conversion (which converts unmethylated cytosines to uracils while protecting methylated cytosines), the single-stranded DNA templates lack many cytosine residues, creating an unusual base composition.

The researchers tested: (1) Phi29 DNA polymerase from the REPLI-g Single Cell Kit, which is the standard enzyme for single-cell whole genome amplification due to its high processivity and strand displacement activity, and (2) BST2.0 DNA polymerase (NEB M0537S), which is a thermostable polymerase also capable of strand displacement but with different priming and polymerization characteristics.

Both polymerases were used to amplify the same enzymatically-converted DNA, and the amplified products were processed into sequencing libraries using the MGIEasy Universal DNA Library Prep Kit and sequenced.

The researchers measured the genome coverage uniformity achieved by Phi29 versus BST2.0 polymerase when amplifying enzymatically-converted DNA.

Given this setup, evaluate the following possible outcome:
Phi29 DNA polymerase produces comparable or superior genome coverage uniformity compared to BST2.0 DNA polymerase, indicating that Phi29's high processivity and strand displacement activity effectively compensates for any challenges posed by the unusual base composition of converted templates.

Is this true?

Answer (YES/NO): NO